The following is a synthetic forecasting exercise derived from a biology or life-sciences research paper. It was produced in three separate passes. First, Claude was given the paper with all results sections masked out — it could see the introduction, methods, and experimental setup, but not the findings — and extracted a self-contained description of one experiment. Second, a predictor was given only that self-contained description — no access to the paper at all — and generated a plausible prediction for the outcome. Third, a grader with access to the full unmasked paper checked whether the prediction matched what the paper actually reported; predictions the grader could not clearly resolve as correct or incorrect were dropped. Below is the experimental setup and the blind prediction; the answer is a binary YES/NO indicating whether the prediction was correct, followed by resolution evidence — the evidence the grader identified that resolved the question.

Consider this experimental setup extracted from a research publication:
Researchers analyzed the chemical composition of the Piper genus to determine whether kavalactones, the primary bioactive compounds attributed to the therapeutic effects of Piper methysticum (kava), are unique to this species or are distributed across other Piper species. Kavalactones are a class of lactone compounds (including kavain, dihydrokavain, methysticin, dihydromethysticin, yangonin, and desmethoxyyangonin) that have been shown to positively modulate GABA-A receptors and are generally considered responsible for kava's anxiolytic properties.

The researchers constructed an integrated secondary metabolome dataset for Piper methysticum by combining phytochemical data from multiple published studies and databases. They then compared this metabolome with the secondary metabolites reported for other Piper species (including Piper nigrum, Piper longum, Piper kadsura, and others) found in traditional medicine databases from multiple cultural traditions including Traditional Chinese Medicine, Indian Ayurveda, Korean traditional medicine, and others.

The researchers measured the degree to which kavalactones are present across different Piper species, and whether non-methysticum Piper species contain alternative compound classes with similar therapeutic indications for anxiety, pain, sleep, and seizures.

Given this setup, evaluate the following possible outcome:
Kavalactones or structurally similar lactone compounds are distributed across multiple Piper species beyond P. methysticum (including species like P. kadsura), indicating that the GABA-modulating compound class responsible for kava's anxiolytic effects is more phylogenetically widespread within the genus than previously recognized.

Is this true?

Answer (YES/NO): NO